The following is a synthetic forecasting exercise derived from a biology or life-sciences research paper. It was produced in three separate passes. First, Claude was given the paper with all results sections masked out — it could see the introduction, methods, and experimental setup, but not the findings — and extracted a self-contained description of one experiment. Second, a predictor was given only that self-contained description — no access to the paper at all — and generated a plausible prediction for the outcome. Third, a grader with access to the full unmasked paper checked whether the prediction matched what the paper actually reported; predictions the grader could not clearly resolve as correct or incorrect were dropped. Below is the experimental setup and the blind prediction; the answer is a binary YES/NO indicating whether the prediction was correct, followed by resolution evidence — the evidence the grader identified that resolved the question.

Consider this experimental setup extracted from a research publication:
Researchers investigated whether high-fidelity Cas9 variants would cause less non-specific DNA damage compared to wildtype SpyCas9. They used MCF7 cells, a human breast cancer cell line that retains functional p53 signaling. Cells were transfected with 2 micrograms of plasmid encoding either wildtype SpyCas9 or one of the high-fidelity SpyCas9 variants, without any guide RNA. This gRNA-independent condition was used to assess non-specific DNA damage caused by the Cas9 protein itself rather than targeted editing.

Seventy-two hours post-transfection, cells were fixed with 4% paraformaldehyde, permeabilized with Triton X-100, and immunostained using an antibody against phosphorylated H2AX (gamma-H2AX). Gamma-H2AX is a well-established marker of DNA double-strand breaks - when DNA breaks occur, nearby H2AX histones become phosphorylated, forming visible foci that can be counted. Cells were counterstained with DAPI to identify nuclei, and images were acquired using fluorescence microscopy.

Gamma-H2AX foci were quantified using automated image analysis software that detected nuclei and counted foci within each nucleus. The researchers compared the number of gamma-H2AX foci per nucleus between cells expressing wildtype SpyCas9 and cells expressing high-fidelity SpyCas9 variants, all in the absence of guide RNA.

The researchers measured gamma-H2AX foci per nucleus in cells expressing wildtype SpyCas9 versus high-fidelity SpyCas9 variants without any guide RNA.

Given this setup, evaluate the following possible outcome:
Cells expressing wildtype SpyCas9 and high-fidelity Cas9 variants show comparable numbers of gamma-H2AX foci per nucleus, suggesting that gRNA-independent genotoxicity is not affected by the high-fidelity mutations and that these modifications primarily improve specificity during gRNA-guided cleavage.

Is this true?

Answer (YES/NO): NO